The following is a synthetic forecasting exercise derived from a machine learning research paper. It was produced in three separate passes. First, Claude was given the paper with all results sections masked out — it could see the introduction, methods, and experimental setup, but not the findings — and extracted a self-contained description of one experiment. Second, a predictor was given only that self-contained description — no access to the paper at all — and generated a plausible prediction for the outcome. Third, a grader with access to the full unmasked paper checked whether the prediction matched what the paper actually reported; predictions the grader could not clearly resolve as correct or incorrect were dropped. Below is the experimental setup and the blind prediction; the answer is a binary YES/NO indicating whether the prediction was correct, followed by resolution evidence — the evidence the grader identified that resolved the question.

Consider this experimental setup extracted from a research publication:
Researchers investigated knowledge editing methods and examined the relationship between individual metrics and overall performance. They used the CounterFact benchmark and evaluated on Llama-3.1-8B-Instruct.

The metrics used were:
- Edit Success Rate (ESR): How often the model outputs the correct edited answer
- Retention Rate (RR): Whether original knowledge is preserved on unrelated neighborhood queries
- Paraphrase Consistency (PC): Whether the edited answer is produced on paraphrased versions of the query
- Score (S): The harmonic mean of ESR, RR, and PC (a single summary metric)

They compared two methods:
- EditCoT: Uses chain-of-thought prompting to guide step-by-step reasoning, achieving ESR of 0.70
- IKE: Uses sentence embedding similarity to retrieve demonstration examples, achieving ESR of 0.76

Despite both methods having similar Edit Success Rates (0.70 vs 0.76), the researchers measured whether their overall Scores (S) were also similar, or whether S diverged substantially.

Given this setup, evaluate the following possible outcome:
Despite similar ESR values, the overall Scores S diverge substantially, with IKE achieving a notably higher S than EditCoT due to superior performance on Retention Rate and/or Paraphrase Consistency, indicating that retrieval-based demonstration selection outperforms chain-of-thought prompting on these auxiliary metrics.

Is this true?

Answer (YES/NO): YES